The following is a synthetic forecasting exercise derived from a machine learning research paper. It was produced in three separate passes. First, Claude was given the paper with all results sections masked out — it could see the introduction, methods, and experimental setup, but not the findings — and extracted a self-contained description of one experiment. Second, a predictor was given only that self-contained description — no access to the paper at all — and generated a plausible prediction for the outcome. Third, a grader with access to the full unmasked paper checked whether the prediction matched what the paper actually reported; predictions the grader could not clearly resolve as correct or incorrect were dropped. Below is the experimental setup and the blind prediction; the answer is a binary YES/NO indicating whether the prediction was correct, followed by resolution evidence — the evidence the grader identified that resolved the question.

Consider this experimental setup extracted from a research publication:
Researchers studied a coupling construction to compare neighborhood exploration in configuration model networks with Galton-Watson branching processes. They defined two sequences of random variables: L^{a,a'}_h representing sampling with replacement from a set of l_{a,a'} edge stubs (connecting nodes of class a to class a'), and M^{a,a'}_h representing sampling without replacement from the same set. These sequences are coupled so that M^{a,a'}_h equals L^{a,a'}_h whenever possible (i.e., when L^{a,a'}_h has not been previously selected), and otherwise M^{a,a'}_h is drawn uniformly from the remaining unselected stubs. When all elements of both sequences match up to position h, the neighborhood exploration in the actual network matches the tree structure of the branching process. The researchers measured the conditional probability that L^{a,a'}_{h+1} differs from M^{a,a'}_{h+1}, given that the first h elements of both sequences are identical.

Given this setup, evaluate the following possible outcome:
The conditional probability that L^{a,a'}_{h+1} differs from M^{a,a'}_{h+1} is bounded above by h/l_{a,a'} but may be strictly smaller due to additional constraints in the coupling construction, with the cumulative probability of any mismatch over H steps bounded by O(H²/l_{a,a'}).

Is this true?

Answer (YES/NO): NO